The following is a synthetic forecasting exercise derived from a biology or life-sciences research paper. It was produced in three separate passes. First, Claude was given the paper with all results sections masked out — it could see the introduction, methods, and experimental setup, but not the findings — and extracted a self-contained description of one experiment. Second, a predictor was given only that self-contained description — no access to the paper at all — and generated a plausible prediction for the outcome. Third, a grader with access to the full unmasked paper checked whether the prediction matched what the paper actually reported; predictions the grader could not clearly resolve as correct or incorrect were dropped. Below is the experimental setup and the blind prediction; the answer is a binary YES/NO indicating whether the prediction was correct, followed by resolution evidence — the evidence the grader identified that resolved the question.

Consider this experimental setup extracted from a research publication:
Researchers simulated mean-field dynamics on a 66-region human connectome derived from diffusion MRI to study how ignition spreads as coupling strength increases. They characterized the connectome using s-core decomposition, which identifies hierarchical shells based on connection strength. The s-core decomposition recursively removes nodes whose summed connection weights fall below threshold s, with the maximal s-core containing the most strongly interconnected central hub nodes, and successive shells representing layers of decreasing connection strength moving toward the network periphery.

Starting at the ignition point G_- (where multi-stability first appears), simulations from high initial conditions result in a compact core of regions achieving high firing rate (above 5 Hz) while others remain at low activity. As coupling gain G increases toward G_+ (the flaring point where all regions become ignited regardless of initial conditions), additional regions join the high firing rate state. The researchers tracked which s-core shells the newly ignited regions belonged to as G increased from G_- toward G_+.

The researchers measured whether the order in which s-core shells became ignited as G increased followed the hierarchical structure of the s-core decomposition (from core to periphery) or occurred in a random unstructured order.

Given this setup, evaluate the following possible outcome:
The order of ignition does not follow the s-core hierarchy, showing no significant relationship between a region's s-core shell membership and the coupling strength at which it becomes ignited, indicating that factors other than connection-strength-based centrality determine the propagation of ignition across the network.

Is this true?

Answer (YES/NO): NO